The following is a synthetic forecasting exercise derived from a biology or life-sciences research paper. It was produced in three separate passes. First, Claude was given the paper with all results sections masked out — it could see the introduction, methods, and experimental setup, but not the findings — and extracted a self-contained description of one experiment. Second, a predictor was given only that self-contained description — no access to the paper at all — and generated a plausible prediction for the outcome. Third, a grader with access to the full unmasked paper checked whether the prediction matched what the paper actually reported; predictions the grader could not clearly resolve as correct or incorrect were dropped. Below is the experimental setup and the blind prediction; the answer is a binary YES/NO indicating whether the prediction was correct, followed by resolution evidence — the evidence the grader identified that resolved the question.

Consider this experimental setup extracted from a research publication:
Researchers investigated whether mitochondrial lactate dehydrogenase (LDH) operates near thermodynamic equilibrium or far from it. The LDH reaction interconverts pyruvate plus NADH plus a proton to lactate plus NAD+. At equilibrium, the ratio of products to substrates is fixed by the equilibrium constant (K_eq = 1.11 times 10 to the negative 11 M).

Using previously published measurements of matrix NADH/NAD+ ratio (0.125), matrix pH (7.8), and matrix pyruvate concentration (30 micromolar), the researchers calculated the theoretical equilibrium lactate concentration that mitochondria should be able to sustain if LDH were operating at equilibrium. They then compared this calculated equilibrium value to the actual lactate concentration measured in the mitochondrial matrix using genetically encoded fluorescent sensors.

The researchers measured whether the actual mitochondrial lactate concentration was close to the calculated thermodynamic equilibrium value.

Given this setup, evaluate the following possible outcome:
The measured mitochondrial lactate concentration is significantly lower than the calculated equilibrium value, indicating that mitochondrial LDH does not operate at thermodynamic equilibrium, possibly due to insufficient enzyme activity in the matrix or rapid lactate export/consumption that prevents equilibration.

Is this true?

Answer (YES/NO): YES